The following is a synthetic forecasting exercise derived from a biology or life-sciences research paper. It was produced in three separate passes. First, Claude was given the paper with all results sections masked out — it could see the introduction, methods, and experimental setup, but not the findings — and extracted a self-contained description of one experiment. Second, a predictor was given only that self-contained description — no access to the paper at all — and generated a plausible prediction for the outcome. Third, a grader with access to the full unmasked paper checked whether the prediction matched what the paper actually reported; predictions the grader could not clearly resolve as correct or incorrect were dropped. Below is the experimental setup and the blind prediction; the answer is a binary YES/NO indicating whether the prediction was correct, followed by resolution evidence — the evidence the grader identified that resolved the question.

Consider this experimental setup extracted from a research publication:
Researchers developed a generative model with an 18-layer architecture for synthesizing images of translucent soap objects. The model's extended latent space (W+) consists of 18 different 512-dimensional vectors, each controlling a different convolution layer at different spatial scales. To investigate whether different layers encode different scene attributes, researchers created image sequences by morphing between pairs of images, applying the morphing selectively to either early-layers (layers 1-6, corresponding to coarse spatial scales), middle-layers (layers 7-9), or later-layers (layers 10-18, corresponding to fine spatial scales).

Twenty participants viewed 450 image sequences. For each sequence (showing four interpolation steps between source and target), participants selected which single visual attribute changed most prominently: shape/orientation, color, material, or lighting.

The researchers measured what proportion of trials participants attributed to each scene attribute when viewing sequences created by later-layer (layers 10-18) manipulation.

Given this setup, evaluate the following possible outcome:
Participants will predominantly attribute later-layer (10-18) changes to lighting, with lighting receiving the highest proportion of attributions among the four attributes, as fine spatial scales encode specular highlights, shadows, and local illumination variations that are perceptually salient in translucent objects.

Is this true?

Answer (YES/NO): NO